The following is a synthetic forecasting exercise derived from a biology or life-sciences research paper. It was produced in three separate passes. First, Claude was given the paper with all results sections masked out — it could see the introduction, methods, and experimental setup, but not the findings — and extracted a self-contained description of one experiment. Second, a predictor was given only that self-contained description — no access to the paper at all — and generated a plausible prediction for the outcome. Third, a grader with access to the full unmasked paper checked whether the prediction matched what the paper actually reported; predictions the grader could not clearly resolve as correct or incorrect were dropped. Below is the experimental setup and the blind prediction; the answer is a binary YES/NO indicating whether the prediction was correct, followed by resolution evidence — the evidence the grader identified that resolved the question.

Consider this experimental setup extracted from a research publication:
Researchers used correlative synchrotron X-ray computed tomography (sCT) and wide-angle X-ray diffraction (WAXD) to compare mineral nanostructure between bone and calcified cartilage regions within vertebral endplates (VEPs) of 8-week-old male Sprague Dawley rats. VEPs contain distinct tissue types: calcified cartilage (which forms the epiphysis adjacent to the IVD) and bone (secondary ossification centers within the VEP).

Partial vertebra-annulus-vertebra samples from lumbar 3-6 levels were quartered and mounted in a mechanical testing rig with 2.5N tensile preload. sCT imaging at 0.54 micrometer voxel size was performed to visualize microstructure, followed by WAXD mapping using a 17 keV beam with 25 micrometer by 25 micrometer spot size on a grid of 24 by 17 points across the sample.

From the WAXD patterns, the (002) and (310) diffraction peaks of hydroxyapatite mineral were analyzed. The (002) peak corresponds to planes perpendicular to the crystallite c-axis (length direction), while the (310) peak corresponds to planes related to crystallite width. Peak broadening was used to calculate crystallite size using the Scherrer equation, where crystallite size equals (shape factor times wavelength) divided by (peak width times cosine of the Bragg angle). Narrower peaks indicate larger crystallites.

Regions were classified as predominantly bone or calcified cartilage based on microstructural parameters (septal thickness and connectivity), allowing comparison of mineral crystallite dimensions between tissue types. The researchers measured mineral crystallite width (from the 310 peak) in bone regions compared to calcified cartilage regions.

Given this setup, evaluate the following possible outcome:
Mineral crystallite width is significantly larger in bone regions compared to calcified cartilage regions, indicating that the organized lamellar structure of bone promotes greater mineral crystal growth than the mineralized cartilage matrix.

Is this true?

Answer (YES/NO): NO